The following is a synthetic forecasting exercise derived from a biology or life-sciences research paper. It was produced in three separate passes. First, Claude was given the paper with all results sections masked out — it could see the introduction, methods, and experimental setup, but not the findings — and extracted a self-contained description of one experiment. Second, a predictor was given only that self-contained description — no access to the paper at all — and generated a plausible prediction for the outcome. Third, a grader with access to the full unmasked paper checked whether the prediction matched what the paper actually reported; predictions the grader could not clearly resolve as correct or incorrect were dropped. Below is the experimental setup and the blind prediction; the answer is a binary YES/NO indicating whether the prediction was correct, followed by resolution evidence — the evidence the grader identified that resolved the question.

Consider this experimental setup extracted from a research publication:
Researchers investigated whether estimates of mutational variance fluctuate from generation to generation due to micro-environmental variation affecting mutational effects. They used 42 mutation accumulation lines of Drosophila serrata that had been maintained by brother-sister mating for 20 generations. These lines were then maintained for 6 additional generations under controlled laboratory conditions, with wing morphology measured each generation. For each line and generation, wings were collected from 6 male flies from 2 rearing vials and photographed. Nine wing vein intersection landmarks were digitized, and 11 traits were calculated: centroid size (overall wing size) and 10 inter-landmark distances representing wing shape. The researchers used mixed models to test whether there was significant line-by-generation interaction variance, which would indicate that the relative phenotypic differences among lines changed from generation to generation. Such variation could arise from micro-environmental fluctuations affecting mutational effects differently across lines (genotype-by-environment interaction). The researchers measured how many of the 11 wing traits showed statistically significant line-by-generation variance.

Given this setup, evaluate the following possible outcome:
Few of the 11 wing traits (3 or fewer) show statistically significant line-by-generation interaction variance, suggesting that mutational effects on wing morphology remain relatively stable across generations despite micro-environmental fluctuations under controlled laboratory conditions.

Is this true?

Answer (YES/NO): YES